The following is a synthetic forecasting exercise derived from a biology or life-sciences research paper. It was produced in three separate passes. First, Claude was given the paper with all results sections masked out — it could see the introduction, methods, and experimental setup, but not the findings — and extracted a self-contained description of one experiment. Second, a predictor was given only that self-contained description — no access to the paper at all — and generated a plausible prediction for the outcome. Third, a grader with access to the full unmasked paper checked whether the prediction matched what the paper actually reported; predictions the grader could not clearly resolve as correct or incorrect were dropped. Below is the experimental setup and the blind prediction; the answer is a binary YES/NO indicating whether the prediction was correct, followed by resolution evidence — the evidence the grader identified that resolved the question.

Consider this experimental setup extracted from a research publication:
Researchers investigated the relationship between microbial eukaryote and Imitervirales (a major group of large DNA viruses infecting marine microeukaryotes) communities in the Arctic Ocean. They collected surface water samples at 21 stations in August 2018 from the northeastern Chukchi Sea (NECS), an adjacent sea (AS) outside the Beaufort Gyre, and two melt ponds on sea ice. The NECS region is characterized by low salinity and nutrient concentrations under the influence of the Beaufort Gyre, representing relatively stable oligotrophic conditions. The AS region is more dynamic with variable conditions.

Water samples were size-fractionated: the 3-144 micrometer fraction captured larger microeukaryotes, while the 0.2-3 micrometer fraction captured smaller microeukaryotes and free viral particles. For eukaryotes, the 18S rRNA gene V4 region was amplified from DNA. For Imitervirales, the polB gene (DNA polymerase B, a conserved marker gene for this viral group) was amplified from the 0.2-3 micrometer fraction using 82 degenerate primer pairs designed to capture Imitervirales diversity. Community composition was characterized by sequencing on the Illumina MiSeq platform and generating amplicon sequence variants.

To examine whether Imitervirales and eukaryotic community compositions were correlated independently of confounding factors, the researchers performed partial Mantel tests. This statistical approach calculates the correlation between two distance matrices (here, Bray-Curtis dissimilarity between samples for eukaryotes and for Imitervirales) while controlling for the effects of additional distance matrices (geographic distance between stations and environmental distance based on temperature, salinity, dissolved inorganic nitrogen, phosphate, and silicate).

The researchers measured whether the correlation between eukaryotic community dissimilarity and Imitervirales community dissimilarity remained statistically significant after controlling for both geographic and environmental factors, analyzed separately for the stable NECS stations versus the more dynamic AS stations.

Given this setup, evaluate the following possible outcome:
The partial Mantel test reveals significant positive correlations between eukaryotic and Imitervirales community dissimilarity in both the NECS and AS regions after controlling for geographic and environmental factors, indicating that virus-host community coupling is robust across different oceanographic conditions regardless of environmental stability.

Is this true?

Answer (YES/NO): YES